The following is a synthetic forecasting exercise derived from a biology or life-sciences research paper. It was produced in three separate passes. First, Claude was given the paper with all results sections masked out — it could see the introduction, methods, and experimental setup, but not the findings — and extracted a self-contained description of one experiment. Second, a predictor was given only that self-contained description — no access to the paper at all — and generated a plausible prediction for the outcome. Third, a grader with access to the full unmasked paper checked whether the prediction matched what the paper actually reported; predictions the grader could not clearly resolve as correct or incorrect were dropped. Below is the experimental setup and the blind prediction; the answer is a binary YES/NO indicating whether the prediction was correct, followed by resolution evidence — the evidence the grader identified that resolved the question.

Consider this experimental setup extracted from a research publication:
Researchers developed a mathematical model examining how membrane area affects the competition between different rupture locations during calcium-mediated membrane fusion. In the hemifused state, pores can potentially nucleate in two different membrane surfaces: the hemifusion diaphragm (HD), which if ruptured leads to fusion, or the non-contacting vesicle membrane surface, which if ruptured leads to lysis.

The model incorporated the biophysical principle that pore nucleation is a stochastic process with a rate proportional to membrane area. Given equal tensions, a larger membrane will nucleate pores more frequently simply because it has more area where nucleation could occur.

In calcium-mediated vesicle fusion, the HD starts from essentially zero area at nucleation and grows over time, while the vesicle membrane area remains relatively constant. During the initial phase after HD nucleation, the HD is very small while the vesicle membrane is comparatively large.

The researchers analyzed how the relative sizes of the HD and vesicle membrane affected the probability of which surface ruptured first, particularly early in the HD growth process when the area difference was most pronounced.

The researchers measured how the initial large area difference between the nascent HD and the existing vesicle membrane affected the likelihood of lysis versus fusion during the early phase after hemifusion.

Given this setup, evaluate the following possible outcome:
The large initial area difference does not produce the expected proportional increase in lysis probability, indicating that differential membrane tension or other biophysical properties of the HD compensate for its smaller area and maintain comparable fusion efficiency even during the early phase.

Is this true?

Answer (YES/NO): NO